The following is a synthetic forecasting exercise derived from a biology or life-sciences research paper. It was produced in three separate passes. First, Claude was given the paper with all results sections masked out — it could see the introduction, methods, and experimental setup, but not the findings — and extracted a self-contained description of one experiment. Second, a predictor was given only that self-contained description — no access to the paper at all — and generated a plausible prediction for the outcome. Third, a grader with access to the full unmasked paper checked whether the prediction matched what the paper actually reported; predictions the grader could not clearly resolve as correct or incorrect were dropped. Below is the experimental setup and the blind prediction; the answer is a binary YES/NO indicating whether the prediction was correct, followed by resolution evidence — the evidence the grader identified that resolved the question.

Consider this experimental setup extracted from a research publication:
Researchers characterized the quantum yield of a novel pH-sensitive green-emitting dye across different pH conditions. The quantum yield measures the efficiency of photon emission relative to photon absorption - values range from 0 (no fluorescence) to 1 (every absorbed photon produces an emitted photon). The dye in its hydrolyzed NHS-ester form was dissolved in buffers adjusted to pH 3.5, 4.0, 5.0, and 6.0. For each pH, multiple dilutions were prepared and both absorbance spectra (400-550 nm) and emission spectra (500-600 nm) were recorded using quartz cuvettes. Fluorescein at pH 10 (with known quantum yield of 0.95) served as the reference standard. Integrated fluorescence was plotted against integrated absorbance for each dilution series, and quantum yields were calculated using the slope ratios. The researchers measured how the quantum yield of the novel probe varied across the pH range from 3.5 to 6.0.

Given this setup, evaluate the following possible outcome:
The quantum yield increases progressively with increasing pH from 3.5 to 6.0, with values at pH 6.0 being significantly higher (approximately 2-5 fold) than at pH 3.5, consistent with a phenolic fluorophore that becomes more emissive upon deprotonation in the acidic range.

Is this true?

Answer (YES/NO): NO